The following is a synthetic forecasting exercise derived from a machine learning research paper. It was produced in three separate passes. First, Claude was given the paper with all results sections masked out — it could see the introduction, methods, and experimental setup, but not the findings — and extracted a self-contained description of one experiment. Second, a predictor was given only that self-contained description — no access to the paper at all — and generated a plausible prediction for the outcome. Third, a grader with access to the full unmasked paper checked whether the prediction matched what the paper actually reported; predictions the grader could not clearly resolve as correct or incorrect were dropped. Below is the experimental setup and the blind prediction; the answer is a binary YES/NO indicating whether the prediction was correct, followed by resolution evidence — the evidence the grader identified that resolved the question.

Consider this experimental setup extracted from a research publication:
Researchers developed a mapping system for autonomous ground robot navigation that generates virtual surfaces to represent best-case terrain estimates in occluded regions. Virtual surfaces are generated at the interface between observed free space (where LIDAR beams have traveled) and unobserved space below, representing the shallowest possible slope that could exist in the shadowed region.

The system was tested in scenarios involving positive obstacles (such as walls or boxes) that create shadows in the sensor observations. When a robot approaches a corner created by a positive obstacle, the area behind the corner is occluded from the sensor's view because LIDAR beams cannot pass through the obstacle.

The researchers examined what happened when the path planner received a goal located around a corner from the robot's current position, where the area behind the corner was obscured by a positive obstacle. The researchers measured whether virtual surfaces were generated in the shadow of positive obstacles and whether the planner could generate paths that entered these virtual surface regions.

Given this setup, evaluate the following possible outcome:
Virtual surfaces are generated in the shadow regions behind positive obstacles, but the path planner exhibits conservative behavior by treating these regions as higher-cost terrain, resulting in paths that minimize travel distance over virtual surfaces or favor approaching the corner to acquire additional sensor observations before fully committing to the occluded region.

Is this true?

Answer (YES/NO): NO